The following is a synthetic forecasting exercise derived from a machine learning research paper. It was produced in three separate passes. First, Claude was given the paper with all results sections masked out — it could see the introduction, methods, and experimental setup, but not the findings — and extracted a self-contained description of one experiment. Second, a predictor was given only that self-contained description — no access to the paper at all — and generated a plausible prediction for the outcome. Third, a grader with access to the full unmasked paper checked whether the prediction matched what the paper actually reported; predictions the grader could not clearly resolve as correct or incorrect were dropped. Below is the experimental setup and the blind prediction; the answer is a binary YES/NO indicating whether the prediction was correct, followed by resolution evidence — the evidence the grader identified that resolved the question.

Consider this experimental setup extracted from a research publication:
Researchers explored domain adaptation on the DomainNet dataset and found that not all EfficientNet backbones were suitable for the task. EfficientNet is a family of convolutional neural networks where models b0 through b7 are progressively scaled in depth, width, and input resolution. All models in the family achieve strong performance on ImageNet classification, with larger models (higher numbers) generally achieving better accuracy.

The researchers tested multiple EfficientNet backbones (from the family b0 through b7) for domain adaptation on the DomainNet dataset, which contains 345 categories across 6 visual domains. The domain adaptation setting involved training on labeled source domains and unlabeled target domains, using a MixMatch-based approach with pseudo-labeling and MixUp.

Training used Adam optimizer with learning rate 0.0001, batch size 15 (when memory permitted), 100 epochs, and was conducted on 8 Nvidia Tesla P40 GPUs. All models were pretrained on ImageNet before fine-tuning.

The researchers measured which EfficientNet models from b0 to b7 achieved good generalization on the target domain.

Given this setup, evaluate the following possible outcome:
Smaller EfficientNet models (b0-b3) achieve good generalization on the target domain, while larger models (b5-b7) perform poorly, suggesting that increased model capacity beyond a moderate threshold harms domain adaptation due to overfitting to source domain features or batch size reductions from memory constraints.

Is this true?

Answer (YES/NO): NO